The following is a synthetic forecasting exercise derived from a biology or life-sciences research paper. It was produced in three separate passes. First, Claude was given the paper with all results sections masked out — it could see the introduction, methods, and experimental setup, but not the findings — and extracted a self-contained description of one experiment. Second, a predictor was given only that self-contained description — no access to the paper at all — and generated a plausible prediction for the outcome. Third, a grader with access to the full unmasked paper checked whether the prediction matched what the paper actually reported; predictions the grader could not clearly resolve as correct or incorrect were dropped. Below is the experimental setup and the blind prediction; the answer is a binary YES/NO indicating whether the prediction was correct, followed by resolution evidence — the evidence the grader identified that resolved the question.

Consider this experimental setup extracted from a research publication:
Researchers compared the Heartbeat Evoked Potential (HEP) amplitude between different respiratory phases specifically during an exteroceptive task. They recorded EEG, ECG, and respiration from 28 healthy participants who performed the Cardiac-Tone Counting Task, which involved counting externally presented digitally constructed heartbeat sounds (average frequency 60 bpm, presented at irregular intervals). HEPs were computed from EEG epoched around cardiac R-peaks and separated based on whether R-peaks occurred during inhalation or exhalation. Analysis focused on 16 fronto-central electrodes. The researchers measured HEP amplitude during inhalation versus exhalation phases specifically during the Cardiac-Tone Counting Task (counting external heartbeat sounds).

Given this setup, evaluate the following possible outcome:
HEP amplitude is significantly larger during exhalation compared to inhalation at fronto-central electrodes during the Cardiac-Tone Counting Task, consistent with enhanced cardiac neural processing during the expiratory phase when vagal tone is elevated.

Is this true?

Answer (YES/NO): NO